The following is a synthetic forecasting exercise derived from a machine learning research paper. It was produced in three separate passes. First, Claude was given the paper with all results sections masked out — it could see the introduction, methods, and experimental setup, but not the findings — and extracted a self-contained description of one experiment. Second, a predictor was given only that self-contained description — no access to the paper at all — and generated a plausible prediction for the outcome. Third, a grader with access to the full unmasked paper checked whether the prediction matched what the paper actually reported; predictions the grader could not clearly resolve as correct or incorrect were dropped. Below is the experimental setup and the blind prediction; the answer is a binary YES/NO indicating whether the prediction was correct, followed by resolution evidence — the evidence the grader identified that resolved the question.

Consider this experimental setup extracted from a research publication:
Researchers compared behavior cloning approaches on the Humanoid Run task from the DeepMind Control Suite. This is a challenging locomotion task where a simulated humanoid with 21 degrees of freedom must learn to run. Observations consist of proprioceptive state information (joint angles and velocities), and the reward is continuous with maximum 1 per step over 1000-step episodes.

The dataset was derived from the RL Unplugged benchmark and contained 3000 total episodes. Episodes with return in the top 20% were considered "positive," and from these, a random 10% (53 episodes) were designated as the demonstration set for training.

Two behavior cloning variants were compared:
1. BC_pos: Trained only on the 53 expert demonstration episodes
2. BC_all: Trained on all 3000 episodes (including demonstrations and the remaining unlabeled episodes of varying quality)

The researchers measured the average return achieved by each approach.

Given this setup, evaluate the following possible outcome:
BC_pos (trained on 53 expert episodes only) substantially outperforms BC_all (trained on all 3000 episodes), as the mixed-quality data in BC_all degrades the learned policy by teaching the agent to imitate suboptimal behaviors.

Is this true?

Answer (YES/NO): NO